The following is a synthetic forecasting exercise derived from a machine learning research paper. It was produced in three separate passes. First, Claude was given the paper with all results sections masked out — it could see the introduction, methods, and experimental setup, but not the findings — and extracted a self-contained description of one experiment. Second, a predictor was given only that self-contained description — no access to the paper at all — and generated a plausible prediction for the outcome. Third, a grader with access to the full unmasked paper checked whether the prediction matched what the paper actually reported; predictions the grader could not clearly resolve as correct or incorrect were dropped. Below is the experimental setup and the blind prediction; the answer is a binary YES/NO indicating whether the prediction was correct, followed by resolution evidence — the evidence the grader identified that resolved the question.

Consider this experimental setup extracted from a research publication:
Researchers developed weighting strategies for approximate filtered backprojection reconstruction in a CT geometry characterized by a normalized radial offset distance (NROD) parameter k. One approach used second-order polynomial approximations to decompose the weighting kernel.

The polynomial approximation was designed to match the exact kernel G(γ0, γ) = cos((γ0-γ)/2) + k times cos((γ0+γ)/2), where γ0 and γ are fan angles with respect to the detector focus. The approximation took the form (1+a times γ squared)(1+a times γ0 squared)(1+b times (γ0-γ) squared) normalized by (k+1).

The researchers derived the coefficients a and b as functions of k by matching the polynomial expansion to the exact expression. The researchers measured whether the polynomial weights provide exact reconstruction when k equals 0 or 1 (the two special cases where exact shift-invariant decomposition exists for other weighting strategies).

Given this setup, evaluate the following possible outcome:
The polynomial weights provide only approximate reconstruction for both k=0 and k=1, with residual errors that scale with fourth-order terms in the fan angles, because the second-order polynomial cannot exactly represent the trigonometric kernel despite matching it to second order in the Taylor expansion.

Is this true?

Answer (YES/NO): YES